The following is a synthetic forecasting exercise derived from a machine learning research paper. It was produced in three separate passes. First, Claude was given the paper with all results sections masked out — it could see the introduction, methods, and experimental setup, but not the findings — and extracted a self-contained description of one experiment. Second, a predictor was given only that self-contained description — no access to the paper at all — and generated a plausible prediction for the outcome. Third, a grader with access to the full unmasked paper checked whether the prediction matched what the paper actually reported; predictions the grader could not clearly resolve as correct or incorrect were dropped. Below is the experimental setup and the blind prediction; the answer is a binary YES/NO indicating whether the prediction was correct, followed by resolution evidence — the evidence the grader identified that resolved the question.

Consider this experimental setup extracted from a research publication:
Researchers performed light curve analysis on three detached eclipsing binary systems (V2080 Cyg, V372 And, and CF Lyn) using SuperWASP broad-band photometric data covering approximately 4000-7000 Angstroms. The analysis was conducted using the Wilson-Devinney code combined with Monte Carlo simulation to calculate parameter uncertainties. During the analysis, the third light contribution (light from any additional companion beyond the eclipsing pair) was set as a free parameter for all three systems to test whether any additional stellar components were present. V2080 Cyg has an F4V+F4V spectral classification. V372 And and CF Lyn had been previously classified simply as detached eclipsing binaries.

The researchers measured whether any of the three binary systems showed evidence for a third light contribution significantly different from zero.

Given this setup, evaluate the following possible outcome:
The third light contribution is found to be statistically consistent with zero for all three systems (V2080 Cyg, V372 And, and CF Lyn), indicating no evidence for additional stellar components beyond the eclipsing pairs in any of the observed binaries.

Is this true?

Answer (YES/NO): NO